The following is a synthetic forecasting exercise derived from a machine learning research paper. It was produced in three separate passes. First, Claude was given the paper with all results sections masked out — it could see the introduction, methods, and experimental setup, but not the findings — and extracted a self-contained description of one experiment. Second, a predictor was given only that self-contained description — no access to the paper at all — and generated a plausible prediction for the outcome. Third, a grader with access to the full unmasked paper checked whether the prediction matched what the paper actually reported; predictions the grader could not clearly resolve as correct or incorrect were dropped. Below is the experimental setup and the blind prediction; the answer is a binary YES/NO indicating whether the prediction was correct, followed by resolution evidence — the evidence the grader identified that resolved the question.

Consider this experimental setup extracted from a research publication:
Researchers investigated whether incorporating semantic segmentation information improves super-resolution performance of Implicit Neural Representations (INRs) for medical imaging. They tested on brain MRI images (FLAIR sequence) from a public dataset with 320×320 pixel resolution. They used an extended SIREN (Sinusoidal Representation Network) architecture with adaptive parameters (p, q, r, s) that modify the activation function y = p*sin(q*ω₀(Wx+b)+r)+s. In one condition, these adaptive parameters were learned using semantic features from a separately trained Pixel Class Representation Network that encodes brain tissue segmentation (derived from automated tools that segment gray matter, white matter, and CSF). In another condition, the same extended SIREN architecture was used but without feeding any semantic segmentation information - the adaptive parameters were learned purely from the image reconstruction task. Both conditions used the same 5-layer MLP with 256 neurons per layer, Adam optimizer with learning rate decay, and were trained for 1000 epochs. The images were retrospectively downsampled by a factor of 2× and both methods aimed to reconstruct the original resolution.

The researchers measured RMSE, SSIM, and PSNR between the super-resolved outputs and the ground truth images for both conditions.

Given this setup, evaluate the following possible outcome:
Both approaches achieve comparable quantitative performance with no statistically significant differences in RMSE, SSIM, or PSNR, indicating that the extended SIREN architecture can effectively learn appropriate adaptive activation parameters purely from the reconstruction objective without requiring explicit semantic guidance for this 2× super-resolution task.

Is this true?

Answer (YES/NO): NO